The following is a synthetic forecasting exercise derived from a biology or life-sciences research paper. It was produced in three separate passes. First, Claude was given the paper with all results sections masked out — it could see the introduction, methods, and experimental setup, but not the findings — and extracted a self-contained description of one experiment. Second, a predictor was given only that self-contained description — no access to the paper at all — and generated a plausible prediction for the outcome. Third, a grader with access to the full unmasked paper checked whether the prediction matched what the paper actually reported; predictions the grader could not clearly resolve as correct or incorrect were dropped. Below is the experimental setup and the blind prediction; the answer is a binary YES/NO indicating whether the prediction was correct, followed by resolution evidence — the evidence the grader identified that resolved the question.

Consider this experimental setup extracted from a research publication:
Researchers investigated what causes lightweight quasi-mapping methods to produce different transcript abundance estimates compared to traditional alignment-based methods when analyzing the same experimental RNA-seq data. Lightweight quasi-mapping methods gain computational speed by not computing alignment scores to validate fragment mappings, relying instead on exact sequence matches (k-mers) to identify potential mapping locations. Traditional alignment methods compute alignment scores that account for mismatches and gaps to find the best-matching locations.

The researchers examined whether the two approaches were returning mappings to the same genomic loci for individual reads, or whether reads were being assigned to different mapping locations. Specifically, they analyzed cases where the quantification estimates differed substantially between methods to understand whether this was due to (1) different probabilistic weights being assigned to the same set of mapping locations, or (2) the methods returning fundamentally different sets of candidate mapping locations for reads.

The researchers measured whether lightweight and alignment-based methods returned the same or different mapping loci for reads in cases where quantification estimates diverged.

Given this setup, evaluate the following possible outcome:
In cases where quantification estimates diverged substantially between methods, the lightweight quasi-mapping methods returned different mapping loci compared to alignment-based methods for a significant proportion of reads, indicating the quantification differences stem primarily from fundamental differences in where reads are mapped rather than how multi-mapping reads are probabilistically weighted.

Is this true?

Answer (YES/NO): YES